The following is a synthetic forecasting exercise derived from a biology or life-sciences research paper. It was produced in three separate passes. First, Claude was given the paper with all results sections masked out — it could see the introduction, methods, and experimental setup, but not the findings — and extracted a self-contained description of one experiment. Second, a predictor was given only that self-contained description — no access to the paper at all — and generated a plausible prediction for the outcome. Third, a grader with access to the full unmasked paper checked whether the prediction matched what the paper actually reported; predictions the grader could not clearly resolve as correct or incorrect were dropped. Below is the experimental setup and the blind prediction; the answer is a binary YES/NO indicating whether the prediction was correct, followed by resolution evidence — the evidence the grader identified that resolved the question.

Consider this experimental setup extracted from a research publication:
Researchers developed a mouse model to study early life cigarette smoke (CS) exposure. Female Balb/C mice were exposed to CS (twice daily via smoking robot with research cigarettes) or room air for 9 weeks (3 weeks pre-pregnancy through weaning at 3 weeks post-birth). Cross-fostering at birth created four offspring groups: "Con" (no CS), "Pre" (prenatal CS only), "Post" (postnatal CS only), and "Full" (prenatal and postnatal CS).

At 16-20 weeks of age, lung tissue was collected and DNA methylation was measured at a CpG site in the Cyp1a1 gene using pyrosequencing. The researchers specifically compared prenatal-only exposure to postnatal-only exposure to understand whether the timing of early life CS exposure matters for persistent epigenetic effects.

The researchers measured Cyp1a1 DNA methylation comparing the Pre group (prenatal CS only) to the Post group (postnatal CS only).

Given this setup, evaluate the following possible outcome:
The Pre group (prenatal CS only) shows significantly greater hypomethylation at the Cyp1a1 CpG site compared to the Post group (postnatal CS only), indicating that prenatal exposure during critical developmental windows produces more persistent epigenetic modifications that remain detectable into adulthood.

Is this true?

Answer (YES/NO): NO